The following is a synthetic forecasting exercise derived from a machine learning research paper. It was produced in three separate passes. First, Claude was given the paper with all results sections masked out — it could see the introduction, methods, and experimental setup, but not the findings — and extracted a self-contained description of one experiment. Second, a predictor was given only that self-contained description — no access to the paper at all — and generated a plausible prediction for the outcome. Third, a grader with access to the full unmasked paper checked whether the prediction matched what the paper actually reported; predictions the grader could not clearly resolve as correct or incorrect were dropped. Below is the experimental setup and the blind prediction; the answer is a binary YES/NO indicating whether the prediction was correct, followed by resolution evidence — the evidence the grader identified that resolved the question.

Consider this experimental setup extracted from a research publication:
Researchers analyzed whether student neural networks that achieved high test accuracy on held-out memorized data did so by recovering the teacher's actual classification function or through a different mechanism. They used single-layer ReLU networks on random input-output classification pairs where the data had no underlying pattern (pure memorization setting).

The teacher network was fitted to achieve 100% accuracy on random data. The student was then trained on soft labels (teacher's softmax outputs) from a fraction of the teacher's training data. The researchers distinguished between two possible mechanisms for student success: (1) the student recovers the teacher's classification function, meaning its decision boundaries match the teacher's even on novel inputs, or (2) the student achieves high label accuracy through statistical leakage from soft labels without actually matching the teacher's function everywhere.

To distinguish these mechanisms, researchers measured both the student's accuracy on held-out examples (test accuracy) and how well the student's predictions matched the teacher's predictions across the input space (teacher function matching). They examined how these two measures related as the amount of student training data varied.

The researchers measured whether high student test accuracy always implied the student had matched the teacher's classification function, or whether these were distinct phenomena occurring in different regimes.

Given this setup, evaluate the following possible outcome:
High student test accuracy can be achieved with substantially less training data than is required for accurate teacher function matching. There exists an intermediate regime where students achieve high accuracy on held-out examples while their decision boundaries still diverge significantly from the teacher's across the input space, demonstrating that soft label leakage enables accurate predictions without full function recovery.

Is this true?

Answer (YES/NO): YES